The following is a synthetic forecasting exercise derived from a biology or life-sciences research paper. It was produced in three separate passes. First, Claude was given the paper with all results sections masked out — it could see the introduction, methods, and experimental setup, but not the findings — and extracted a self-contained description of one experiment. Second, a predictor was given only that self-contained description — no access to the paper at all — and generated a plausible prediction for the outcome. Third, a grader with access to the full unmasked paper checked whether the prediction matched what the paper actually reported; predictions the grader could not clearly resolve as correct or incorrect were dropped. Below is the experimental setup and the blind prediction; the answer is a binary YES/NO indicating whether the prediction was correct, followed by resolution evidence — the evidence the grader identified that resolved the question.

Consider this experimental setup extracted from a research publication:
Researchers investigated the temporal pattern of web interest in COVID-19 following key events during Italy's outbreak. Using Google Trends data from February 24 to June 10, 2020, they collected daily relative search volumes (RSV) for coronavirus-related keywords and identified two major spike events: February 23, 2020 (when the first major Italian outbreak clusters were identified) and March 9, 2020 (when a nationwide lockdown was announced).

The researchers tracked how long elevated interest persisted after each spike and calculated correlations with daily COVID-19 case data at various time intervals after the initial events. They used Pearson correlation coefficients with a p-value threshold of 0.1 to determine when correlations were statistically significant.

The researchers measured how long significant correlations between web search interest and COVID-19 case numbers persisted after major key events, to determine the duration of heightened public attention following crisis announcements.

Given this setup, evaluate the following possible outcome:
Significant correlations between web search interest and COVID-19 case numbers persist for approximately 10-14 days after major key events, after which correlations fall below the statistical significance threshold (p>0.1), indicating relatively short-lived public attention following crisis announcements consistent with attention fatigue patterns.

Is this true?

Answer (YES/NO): NO